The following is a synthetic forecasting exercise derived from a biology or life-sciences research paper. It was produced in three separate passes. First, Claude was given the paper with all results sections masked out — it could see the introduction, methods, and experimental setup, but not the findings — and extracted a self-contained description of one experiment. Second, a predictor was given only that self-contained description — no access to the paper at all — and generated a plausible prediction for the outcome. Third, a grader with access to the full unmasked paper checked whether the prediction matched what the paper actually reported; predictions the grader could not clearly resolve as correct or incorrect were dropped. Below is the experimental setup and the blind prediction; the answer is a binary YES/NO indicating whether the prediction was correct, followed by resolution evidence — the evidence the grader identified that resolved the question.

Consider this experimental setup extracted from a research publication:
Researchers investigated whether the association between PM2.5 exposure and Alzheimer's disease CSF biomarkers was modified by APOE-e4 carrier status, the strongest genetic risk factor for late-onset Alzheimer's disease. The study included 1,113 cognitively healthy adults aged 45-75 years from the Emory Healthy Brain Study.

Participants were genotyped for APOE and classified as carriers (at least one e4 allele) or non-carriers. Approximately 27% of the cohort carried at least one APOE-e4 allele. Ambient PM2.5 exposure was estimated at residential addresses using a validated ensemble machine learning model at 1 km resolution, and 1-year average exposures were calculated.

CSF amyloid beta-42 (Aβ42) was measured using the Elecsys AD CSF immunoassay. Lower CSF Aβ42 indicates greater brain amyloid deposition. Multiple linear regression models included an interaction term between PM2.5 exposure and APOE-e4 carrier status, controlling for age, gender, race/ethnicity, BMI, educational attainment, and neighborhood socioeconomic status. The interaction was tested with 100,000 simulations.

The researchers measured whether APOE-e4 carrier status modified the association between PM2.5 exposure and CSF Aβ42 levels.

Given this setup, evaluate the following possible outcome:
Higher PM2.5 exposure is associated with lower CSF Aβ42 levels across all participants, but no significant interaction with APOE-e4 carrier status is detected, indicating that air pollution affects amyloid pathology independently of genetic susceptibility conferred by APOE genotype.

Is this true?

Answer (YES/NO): YES